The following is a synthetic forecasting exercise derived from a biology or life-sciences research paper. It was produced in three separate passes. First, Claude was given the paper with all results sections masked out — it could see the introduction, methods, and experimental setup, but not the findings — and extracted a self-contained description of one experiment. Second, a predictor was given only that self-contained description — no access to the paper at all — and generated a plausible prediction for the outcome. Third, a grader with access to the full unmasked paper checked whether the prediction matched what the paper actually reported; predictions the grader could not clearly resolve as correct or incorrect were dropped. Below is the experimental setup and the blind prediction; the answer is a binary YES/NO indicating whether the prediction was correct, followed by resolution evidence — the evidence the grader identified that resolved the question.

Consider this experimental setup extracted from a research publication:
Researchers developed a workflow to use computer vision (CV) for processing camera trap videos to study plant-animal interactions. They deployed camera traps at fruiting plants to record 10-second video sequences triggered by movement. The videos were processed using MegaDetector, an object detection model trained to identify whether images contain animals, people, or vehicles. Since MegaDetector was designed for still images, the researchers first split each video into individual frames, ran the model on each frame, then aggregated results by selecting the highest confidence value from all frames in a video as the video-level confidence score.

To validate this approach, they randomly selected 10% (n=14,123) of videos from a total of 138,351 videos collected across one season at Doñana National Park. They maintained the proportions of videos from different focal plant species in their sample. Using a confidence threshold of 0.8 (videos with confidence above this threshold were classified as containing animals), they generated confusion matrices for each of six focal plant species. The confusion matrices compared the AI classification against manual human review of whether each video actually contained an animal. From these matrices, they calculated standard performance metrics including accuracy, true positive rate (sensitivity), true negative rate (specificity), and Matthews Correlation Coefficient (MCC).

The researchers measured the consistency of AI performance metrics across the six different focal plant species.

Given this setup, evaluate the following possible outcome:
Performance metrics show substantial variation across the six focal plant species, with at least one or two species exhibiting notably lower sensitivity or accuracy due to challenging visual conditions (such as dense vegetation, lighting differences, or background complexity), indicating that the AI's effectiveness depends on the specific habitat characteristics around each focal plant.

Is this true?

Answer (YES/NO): YES